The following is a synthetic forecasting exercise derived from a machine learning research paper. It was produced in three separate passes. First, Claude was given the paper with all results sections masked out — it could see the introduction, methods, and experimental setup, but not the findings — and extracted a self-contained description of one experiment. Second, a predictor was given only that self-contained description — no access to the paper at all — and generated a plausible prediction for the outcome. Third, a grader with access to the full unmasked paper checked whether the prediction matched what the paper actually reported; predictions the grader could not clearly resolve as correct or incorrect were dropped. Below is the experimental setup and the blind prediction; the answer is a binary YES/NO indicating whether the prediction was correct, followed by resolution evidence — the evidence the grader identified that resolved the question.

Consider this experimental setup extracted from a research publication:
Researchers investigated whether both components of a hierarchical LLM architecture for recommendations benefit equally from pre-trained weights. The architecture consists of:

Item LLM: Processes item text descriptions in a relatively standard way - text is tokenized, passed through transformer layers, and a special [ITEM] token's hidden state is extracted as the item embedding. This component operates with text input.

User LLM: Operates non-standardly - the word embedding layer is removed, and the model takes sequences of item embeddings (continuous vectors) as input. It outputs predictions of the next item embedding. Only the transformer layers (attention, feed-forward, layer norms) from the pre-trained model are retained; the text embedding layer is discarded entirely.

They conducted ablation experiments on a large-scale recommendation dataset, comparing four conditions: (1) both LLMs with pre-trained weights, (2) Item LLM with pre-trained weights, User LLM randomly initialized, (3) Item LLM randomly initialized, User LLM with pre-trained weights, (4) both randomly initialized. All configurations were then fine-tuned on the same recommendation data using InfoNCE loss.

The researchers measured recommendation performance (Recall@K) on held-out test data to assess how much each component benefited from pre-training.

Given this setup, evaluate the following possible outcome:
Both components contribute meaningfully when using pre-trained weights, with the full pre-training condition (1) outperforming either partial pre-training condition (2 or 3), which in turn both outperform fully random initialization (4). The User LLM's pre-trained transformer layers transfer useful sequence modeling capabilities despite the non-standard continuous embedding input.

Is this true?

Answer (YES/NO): YES